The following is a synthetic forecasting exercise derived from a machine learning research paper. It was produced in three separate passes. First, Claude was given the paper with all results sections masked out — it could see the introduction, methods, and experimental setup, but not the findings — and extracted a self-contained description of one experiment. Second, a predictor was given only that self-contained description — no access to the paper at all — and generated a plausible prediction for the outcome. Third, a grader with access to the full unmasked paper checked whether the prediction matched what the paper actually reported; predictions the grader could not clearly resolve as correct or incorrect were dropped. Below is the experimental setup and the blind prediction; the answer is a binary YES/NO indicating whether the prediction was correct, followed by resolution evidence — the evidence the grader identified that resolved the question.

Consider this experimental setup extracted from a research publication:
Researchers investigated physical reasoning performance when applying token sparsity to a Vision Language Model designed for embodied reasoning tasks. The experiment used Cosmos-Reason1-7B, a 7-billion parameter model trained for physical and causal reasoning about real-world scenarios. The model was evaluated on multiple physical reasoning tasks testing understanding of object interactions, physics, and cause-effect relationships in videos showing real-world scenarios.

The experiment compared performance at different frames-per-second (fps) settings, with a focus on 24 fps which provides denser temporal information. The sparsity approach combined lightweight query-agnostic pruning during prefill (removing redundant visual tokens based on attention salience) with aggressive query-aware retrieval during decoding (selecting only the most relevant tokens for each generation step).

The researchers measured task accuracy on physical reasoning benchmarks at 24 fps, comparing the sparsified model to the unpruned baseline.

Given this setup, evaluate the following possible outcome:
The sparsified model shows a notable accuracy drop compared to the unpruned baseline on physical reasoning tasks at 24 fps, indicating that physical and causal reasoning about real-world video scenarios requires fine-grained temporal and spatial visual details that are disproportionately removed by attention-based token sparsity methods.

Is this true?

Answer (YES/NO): NO